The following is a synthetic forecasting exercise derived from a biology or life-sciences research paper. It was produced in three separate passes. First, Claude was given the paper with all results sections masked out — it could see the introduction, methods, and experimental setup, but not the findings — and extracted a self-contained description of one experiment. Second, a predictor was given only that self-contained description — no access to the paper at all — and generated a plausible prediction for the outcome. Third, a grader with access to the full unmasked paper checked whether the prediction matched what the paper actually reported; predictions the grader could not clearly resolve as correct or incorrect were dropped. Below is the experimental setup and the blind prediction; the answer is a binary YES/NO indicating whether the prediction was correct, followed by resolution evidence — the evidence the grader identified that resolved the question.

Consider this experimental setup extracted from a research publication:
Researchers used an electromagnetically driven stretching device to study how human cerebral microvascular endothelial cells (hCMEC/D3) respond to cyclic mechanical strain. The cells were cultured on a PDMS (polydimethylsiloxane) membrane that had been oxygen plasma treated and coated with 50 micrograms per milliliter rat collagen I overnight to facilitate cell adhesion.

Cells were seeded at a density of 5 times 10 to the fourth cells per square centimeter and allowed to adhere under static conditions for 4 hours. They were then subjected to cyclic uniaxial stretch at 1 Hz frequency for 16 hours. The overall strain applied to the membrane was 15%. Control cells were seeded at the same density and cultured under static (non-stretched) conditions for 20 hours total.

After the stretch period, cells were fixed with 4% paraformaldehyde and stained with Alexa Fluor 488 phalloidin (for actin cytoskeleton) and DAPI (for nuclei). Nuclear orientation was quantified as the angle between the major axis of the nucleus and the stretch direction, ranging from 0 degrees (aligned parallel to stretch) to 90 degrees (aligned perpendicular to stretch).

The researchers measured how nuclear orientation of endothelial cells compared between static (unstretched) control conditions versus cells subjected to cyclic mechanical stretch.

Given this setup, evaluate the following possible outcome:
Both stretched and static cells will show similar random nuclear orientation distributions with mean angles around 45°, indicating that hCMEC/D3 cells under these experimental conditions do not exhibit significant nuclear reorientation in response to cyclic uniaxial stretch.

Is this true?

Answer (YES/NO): NO